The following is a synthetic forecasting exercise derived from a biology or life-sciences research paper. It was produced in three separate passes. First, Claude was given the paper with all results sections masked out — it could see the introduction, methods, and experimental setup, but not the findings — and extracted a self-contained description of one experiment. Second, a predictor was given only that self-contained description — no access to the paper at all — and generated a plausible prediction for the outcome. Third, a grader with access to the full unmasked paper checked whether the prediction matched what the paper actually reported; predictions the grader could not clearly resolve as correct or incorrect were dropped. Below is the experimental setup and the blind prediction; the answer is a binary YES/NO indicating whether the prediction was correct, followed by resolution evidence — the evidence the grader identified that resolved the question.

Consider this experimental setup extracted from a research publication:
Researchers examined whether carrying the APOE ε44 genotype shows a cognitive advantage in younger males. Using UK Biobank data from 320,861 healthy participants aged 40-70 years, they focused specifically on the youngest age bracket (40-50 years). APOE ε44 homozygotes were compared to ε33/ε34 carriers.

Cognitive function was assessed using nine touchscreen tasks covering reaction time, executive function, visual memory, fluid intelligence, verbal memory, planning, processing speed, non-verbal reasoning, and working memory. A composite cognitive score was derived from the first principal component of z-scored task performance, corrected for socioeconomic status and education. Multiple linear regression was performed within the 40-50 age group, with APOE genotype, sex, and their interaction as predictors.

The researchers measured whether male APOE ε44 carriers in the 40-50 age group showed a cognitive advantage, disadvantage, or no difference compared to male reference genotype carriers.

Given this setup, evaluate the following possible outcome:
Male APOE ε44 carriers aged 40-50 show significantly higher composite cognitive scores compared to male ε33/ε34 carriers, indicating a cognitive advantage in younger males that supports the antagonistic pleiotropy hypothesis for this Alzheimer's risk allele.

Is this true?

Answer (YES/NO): NO